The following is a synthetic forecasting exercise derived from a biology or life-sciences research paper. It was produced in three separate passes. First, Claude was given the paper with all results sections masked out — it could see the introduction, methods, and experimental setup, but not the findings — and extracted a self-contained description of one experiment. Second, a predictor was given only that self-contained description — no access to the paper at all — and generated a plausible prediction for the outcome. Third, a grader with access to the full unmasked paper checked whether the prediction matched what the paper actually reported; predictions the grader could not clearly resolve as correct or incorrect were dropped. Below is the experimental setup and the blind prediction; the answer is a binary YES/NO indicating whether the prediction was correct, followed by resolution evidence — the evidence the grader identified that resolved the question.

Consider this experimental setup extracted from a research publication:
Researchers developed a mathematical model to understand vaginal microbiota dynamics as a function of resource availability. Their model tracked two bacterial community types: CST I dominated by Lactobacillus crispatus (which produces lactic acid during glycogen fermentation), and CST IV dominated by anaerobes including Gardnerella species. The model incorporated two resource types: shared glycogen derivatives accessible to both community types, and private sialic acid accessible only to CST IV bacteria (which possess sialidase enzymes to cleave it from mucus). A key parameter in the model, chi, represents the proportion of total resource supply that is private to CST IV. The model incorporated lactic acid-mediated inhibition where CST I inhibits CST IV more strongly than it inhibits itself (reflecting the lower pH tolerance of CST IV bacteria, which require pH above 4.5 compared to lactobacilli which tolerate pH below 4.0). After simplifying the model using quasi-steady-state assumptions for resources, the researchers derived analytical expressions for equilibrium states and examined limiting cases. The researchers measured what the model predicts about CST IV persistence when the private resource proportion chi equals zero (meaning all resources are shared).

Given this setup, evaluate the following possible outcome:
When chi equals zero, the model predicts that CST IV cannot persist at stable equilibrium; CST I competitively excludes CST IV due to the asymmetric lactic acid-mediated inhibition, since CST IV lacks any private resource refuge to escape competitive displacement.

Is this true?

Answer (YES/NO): YES